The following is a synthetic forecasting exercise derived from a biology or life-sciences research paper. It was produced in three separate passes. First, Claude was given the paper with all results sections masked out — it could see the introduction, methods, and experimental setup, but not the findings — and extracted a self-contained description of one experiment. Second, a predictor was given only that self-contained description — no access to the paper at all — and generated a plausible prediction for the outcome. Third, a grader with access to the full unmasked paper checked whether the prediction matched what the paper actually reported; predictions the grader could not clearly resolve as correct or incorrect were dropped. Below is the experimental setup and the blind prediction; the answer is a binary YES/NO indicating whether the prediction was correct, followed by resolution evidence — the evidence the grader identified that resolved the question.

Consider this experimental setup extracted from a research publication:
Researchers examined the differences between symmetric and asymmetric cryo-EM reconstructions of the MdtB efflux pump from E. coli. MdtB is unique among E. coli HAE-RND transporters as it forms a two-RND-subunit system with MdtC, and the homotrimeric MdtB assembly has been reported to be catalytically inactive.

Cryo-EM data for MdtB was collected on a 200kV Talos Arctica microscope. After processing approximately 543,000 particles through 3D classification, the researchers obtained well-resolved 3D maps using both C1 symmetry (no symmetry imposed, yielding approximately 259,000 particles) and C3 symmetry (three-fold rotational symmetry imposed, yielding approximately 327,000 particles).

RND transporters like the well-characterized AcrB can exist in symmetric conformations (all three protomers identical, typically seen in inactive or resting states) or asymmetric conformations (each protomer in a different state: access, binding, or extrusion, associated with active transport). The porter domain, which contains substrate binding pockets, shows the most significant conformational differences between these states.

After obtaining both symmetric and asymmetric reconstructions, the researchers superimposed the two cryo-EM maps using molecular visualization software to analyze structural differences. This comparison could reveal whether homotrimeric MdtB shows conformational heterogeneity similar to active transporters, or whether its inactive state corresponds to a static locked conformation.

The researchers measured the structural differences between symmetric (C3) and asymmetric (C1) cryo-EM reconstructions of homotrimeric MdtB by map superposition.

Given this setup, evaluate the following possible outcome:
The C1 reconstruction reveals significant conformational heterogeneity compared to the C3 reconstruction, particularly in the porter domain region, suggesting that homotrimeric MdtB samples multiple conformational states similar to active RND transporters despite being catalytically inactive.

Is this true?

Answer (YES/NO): NO